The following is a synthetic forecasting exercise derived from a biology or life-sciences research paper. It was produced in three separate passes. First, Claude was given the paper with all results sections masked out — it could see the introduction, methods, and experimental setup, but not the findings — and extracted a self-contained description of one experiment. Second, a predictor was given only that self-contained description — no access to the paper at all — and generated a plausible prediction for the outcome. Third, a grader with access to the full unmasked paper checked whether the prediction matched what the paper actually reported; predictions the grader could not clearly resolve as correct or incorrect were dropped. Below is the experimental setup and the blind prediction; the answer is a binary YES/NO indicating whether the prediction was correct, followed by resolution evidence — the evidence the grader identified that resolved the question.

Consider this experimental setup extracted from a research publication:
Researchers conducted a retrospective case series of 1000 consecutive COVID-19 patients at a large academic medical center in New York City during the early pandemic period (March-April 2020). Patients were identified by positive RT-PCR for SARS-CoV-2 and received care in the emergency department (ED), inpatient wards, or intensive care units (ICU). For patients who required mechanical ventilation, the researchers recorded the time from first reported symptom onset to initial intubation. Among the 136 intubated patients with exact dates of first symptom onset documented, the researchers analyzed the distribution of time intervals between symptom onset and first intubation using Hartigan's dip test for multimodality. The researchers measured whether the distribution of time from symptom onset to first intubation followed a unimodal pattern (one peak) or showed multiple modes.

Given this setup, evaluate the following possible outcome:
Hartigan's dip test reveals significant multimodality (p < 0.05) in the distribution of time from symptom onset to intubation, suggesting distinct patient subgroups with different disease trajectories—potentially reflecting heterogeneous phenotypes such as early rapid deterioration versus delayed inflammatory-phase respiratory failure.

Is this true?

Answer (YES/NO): YES